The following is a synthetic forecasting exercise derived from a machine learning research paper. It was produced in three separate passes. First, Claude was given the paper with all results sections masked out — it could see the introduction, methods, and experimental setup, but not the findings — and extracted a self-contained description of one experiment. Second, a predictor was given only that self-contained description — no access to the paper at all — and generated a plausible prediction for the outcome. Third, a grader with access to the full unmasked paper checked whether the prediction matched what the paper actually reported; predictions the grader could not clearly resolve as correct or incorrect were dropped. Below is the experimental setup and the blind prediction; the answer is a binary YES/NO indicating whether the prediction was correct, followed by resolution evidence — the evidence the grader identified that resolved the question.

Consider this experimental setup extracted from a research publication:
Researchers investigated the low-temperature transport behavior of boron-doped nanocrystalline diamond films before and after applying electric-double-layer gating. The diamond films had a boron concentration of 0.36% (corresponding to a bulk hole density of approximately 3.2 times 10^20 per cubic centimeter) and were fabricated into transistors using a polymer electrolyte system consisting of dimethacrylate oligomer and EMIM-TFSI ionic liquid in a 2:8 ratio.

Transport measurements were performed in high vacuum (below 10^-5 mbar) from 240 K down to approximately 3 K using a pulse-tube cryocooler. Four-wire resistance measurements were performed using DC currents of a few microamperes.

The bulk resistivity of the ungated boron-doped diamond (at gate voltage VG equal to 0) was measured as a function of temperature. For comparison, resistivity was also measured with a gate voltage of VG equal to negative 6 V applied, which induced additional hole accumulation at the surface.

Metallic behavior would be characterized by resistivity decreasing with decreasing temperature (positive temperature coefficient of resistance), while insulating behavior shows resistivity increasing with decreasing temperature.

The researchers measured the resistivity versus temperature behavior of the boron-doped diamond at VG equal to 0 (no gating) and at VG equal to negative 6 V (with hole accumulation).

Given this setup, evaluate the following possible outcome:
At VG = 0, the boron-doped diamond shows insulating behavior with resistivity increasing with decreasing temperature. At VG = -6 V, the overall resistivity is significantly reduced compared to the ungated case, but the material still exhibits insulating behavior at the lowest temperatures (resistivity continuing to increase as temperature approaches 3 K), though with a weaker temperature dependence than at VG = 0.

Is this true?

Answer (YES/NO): NO